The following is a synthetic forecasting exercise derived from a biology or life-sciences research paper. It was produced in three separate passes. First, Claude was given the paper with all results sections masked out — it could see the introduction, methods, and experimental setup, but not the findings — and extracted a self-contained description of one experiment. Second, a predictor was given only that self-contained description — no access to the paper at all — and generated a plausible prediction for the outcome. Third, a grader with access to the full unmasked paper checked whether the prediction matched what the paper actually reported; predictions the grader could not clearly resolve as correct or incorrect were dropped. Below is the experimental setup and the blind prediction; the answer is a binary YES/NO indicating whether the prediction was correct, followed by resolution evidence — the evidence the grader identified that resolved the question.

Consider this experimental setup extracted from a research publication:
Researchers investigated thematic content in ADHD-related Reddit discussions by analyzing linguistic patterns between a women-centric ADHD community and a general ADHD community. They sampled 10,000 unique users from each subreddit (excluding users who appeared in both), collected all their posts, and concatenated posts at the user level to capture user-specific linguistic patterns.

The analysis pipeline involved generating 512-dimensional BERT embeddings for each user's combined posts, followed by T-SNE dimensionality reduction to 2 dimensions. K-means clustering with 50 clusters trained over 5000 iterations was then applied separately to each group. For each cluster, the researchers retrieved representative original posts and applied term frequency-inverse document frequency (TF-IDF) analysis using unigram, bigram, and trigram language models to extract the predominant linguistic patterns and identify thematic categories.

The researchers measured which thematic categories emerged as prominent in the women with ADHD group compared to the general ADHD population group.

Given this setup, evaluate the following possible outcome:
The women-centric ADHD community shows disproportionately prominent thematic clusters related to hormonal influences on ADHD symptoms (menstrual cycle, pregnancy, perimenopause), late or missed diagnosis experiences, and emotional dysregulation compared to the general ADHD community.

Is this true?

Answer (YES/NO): NO